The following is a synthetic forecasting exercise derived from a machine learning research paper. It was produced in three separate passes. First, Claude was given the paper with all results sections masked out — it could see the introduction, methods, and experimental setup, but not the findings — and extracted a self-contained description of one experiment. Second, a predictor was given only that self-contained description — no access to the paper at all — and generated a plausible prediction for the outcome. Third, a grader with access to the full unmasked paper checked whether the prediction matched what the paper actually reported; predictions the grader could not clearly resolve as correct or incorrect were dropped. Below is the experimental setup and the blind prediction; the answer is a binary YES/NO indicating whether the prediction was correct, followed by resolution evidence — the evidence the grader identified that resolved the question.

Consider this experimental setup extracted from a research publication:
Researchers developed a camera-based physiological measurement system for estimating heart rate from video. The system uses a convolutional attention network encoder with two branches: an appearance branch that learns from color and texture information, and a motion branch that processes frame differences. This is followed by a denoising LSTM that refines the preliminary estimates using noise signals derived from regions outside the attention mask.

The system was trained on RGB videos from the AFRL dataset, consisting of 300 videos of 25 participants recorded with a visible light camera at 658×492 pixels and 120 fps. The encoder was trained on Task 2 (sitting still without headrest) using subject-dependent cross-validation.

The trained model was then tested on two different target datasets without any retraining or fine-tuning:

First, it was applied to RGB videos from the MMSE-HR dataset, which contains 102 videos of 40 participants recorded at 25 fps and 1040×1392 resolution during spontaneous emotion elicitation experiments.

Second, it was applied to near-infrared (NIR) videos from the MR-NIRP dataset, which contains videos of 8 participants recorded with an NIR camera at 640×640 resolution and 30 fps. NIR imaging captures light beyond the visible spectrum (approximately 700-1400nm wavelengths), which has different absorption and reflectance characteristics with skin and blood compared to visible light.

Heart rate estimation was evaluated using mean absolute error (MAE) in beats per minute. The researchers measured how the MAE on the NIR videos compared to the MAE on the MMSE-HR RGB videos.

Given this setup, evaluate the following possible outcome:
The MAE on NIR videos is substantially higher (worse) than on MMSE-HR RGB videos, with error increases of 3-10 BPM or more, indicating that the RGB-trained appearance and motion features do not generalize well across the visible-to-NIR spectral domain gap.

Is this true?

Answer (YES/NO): NO